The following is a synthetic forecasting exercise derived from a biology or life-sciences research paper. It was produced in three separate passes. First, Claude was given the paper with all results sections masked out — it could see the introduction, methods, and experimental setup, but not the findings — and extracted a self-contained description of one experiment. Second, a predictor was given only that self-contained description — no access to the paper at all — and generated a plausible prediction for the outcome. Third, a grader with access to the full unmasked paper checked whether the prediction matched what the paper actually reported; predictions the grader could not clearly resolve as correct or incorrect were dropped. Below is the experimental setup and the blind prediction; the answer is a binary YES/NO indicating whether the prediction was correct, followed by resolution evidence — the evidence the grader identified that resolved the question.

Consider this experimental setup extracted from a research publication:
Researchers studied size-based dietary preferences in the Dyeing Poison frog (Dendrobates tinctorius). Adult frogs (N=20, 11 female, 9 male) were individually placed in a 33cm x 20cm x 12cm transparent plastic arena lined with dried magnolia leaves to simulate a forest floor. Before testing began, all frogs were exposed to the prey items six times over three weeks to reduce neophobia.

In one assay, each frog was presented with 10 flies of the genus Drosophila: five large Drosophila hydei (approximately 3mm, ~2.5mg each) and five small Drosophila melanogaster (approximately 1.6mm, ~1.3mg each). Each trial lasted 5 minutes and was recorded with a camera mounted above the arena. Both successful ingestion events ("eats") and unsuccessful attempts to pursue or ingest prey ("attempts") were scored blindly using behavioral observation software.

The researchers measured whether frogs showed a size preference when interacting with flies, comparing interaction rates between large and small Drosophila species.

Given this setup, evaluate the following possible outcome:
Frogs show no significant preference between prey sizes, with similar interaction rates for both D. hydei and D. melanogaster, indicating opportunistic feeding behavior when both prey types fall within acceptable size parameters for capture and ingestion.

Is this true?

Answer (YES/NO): NO